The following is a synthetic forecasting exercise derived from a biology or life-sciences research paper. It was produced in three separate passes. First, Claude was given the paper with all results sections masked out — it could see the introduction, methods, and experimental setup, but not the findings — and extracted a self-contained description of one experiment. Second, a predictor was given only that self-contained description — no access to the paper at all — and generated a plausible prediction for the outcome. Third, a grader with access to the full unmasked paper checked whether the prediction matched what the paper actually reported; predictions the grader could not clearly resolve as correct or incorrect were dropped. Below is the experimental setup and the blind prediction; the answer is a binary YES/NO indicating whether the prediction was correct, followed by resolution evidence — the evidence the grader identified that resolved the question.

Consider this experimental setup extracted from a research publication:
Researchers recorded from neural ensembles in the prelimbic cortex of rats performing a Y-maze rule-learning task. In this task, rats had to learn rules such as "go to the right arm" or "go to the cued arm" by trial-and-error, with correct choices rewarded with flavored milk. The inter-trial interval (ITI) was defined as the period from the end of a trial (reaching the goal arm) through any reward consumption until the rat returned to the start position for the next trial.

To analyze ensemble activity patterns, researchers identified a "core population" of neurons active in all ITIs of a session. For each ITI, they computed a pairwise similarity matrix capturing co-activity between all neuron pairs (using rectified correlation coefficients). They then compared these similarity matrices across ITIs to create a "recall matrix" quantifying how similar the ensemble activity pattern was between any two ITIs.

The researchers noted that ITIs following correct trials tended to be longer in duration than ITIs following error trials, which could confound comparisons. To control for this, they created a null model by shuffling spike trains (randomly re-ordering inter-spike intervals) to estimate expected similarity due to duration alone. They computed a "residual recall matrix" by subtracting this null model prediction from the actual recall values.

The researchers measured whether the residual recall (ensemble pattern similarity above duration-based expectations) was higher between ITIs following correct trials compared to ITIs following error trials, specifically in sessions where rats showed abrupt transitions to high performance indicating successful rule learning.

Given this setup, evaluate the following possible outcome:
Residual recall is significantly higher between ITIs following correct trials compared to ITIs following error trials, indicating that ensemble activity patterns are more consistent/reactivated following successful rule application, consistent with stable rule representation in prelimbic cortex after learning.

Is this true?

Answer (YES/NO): YES